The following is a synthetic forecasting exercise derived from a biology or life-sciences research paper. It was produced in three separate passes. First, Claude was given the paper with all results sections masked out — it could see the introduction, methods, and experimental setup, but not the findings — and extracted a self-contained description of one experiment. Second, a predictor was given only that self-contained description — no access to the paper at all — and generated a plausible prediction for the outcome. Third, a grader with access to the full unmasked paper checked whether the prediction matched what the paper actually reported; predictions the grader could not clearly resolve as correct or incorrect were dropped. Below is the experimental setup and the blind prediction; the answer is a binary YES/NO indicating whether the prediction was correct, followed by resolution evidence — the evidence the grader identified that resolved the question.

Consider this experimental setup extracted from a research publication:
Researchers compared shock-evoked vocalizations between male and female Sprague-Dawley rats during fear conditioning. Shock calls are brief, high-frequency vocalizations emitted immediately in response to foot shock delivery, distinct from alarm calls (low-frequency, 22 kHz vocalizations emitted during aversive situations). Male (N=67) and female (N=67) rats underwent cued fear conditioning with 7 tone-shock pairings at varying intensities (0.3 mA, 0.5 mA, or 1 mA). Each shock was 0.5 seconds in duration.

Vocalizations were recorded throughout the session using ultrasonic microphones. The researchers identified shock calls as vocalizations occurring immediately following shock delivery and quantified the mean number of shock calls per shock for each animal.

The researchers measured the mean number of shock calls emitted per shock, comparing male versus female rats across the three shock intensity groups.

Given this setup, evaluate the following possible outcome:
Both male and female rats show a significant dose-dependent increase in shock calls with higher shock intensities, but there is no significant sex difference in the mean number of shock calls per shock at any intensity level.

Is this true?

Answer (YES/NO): YES